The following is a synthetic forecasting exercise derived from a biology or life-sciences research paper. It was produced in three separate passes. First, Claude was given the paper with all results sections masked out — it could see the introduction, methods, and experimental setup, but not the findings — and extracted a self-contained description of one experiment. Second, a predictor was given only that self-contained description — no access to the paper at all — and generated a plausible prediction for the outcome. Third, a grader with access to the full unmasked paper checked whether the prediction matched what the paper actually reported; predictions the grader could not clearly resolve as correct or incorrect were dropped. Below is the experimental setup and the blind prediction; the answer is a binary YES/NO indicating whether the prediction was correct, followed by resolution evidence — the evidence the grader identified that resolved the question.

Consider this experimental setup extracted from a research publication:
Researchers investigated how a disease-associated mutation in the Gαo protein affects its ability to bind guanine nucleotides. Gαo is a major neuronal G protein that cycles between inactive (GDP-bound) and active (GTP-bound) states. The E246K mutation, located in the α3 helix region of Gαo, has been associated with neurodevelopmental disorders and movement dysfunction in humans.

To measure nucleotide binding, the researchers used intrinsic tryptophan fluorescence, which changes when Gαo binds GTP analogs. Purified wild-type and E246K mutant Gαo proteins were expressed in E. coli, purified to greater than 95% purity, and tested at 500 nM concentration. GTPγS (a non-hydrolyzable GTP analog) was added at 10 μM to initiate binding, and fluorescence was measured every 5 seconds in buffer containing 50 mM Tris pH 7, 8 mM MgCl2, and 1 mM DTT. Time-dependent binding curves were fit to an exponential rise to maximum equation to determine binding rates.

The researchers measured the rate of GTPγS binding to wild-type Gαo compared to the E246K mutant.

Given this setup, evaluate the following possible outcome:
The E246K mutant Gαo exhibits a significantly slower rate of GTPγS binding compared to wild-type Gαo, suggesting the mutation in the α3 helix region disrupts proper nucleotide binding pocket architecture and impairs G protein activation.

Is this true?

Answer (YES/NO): NO